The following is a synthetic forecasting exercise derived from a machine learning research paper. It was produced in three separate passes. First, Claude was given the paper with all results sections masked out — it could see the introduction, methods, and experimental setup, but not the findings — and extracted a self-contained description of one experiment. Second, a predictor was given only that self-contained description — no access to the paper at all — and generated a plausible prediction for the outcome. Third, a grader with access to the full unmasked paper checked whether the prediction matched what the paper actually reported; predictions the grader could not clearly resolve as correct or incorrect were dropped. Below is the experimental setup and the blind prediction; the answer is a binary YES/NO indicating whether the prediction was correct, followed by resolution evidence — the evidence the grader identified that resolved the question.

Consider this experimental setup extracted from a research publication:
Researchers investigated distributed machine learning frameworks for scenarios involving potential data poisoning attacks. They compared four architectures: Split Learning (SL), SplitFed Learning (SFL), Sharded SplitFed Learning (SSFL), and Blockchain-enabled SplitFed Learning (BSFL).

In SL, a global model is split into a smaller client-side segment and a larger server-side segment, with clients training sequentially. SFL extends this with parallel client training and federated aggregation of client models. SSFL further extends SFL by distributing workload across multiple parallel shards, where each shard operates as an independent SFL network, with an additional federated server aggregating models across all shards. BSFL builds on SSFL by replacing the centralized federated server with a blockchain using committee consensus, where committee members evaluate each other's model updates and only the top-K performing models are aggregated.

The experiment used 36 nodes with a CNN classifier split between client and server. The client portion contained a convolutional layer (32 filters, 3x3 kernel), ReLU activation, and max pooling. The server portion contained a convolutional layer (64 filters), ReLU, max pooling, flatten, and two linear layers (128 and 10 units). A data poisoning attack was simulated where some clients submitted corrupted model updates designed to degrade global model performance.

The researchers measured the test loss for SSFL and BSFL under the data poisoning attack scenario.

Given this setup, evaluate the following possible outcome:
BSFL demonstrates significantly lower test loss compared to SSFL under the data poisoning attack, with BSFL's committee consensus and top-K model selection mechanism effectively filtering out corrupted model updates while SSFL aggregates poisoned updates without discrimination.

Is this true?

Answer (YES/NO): YES